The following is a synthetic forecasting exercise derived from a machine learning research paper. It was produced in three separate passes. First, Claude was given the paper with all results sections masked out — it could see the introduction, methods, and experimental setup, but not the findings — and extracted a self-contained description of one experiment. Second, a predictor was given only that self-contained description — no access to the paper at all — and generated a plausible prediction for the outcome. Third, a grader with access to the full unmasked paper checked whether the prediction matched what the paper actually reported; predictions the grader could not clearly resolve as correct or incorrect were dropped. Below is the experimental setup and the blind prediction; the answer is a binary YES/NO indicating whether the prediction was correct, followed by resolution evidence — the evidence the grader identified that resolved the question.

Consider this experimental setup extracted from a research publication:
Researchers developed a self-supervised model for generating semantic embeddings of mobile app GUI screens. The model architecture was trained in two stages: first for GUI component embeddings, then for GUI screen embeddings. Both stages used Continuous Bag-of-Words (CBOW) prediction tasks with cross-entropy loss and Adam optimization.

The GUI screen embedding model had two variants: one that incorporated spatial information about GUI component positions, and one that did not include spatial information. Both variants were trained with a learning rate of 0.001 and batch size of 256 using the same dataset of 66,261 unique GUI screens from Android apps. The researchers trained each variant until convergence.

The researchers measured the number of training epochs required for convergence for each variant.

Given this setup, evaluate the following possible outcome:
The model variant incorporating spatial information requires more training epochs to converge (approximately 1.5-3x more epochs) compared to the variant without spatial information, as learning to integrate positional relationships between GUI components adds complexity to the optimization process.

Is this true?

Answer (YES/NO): YES